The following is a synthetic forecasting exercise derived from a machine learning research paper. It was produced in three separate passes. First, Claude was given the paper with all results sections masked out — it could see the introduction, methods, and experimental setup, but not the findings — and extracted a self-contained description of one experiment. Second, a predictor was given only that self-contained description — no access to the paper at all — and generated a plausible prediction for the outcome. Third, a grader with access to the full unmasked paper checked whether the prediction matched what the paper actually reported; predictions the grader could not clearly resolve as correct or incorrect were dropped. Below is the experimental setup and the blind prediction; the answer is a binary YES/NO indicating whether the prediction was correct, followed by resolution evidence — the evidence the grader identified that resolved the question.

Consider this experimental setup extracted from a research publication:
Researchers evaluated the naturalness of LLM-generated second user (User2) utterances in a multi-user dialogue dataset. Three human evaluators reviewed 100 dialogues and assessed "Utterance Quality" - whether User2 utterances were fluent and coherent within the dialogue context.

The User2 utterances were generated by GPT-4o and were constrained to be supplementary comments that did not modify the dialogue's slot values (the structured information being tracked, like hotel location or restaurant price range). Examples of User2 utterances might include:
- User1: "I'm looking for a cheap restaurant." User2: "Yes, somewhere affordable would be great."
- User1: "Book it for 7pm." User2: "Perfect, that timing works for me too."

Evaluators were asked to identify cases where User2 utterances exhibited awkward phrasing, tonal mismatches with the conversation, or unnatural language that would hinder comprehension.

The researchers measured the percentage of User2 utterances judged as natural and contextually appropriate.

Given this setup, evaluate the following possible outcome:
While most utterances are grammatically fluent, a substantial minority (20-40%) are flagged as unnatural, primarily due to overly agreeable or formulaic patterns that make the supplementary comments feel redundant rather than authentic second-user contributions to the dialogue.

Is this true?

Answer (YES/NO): NO